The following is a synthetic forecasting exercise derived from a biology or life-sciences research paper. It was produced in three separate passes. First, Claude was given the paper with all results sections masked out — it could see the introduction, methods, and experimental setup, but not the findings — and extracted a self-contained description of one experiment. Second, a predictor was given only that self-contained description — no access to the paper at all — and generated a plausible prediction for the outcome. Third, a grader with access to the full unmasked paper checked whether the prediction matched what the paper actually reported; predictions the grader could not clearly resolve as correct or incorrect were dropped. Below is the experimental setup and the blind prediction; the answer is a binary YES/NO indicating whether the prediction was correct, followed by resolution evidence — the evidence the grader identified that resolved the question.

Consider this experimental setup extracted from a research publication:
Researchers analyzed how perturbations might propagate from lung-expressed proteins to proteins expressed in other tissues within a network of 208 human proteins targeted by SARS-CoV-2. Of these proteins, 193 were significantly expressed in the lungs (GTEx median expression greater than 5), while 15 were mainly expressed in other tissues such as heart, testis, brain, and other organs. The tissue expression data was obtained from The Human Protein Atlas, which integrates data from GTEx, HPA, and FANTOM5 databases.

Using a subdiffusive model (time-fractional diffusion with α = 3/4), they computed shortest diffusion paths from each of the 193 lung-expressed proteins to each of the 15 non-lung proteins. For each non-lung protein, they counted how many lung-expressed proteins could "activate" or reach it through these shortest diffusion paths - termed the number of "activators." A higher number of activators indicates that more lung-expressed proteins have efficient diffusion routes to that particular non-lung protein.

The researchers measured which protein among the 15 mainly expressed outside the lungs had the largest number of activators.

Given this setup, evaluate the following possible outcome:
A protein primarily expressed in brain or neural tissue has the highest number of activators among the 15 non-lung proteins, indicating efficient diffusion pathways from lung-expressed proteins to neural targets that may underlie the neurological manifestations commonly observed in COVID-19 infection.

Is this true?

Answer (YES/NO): NO